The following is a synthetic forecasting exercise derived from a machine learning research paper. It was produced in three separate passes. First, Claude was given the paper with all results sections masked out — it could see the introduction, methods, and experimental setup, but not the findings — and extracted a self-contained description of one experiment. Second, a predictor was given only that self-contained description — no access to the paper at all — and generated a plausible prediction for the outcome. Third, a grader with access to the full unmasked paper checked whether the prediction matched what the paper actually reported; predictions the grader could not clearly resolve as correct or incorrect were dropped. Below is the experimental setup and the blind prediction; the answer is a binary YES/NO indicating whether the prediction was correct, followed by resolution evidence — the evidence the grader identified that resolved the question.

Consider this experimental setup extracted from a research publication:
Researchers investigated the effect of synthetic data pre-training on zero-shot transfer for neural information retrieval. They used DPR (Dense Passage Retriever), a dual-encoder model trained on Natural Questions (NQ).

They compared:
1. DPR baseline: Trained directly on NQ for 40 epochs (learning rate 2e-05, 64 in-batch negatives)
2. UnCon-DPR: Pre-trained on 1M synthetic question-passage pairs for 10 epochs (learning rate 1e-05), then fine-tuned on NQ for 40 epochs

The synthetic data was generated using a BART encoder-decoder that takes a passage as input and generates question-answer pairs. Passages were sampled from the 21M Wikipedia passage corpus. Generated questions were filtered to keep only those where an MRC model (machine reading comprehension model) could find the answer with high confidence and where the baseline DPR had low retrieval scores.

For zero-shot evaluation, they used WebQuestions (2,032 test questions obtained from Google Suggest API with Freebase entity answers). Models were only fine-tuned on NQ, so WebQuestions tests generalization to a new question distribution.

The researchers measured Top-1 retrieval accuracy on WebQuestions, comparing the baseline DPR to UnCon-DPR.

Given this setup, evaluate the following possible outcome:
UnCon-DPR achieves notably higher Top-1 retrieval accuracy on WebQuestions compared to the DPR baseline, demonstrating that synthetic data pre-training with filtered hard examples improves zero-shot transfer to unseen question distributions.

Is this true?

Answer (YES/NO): YES